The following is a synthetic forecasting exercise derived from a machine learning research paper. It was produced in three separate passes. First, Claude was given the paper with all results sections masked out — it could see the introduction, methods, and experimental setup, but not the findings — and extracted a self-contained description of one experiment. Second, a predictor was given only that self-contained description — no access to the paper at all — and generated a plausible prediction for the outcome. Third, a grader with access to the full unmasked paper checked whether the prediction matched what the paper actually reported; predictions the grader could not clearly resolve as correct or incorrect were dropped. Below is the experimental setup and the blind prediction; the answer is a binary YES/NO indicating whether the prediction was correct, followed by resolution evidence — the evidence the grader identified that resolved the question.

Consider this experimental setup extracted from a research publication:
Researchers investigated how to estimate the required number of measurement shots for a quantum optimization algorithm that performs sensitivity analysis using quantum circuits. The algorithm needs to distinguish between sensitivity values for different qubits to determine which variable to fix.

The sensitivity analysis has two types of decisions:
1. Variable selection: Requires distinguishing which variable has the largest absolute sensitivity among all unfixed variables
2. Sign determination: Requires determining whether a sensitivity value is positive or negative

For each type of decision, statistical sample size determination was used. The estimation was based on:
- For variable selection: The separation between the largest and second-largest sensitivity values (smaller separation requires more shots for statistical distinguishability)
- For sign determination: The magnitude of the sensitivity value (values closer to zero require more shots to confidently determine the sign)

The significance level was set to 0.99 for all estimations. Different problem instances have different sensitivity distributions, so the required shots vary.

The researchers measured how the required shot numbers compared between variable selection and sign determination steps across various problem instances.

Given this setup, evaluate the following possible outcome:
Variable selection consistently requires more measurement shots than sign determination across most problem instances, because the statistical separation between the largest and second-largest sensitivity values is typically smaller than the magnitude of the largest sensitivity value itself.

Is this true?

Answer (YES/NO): NO